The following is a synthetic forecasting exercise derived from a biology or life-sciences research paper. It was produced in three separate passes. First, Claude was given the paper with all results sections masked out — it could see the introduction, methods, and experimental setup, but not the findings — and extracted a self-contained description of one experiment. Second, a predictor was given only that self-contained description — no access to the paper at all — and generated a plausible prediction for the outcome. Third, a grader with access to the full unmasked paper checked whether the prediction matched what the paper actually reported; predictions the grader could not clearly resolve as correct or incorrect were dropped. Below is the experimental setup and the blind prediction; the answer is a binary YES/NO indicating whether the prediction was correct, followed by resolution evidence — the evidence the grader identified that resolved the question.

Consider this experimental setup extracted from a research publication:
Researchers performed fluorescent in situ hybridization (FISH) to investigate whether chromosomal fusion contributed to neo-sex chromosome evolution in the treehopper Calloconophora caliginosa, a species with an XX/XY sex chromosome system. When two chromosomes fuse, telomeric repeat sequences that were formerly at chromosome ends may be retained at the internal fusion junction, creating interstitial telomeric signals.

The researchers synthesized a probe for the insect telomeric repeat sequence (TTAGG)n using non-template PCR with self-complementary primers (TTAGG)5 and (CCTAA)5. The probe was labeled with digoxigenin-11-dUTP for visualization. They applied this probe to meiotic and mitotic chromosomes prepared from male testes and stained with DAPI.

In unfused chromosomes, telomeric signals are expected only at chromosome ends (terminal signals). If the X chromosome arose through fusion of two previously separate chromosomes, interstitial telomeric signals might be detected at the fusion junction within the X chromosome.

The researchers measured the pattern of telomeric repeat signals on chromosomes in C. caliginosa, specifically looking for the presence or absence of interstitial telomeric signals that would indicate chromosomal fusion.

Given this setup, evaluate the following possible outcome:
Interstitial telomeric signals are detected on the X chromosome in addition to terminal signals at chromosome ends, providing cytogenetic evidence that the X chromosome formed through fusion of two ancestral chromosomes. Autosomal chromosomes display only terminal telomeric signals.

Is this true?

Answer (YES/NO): YES